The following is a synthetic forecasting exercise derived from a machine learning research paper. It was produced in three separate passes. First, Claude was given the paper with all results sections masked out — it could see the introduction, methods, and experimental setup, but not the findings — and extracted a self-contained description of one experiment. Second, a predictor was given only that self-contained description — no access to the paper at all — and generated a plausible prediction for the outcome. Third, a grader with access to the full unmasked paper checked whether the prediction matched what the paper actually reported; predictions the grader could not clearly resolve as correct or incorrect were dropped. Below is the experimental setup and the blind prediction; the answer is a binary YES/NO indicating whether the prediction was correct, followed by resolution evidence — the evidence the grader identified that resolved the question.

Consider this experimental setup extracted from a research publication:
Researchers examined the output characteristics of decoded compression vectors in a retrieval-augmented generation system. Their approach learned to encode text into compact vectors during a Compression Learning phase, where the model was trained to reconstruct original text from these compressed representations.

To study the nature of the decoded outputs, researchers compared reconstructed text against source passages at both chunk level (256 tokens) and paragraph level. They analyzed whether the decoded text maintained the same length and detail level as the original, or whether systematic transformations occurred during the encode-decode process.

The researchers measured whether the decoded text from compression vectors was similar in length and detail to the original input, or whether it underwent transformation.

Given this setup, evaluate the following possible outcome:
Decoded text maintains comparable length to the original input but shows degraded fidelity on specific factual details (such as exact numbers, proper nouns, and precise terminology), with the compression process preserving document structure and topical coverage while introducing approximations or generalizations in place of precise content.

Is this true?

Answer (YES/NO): NO